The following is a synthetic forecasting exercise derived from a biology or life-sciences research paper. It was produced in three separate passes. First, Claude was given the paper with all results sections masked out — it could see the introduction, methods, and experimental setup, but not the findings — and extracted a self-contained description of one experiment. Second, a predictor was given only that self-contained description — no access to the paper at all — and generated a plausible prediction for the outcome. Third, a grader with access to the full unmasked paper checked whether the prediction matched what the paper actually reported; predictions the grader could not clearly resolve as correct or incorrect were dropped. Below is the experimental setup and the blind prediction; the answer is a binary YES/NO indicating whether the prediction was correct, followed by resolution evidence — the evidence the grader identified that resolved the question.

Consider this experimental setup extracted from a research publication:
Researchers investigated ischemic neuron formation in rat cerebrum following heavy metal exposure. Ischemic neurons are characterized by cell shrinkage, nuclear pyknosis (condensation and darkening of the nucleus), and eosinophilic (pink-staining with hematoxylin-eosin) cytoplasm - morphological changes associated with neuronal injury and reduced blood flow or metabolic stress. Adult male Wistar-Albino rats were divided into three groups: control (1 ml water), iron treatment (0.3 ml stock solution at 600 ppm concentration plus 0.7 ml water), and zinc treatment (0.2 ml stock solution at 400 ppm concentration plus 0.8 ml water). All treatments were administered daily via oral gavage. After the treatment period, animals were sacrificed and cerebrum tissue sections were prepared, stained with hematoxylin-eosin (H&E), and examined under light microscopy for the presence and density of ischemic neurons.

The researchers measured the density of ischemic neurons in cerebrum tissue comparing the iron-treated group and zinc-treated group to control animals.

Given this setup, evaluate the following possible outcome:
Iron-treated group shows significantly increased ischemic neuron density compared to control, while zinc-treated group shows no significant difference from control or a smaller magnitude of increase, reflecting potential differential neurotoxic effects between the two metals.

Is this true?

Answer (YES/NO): YES